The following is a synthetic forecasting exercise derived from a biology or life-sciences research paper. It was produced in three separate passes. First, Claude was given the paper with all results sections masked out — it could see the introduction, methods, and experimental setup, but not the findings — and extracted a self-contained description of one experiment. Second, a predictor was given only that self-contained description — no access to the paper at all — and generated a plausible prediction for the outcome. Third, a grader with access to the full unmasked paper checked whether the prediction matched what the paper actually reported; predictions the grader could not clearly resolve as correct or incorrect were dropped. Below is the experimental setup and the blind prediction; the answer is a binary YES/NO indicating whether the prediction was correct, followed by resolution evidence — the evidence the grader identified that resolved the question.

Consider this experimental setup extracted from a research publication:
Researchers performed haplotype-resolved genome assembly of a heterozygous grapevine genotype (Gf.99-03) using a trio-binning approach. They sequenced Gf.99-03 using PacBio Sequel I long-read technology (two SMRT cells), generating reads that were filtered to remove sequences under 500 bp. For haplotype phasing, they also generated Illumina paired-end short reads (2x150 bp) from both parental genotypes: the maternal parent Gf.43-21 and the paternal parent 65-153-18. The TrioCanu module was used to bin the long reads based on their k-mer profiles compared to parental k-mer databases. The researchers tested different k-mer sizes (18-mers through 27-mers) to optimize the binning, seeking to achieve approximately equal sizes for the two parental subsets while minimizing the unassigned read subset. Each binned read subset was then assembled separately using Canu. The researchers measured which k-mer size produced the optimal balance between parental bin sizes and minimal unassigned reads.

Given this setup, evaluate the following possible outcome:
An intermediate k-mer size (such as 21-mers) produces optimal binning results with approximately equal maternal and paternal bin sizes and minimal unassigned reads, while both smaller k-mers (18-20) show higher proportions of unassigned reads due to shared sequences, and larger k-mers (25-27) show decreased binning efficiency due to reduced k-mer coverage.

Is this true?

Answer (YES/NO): NO